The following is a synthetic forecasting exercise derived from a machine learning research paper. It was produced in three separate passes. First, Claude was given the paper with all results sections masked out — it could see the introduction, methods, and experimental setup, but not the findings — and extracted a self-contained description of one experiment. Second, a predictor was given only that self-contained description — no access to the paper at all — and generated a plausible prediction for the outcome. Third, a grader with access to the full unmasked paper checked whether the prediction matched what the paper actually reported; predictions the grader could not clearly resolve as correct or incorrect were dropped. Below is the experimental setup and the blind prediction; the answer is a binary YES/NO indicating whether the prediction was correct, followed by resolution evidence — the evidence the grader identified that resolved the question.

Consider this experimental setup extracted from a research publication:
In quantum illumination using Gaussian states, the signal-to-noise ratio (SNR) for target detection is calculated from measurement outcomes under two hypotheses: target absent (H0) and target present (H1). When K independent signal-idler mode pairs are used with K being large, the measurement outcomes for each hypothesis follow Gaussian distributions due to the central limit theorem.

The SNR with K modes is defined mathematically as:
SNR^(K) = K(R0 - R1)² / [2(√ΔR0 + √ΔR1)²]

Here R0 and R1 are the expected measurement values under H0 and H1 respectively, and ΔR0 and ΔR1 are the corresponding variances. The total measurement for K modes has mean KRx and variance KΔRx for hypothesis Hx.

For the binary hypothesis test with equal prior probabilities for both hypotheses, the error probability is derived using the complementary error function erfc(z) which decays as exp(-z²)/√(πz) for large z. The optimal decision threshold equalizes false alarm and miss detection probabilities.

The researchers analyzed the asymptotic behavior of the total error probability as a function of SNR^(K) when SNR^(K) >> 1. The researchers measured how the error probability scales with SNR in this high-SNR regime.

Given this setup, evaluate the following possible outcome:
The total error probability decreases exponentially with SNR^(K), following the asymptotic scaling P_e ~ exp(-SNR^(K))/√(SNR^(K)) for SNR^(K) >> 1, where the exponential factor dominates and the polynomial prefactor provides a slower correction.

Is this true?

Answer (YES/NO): YES